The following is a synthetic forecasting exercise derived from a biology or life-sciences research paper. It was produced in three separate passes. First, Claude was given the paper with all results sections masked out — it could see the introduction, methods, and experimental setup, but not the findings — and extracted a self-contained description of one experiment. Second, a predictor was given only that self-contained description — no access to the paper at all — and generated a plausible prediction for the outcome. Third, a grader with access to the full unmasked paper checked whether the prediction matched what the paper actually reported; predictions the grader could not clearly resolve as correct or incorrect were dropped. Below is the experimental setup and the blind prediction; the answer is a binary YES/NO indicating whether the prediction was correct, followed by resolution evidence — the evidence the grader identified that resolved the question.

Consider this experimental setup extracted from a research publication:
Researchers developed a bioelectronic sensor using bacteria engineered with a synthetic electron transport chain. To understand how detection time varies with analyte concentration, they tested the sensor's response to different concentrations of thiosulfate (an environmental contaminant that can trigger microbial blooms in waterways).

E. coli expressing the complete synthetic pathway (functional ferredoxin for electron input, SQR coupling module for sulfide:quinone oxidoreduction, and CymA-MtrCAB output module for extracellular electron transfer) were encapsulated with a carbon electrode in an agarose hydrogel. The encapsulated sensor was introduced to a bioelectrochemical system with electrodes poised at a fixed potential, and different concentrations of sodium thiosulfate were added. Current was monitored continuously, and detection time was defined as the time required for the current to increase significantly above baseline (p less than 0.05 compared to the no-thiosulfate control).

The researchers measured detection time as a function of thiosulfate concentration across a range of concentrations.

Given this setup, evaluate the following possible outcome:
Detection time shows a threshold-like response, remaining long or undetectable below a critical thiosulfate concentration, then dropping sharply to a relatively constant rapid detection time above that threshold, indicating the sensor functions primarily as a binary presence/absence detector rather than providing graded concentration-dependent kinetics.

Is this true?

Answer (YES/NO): NO